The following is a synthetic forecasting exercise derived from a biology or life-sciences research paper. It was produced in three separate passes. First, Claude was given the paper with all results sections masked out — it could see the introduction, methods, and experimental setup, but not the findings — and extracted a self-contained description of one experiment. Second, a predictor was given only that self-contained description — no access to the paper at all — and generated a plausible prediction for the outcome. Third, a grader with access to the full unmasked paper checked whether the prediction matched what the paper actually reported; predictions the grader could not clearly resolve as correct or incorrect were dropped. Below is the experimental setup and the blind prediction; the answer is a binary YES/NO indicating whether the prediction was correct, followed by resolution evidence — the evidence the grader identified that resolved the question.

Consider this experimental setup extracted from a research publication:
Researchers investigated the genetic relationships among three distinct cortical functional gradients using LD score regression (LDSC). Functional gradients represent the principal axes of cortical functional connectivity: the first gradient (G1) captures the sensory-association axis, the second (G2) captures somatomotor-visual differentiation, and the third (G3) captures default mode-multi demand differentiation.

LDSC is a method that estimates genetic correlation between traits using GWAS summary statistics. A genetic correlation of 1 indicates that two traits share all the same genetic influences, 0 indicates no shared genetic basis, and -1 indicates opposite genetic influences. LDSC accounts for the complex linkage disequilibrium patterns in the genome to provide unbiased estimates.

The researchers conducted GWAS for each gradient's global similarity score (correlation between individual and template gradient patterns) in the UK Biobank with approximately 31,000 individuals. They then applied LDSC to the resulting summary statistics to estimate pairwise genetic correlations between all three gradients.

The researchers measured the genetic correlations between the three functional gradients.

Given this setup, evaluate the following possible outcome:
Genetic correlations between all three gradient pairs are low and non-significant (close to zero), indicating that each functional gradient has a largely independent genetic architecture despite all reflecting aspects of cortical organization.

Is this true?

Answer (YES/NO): NO